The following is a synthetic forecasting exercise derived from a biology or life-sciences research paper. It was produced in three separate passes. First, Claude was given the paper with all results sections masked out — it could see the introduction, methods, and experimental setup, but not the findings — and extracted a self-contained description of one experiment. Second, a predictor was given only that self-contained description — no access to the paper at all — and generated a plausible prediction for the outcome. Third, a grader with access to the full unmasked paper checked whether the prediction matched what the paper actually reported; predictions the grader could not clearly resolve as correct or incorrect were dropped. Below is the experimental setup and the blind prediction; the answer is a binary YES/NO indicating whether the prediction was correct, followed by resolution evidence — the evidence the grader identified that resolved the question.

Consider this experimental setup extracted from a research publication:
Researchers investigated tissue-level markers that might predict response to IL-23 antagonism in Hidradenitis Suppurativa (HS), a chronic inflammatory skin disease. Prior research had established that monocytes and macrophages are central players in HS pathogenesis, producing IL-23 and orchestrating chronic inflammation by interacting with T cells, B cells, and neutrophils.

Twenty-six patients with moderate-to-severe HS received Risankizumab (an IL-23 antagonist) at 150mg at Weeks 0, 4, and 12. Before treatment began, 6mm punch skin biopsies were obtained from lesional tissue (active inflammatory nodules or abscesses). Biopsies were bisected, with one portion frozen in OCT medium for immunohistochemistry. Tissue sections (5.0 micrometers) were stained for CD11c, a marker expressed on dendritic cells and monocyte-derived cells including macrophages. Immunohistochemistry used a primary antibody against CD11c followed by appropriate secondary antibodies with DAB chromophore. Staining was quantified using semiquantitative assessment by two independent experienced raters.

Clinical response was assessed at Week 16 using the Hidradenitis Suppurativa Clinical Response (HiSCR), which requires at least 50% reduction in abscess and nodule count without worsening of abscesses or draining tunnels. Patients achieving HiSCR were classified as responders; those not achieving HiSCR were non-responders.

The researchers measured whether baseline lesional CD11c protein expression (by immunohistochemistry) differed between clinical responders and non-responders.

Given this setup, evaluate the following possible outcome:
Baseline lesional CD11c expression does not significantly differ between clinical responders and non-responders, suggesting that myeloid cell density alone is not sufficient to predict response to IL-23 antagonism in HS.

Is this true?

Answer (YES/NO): NO